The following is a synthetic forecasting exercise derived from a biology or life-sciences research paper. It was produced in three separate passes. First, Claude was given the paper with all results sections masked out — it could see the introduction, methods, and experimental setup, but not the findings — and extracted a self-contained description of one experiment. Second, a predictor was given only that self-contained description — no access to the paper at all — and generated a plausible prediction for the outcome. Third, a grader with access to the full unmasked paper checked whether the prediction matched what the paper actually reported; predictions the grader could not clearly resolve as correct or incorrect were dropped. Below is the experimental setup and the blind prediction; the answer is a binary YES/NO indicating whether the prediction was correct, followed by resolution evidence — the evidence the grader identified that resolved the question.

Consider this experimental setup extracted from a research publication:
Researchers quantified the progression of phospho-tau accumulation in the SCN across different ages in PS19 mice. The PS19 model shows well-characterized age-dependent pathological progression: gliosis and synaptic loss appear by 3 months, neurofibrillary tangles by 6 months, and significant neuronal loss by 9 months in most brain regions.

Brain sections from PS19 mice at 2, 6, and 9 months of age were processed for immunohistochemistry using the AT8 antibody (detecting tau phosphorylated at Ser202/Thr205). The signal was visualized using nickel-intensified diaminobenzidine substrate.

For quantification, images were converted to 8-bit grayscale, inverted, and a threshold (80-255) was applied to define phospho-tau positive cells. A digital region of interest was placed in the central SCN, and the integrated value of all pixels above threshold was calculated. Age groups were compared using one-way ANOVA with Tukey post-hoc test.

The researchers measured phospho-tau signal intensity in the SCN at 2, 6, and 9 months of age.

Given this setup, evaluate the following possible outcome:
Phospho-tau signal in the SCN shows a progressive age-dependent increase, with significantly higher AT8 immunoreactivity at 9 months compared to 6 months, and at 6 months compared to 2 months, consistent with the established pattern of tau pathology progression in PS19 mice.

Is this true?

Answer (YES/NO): NO